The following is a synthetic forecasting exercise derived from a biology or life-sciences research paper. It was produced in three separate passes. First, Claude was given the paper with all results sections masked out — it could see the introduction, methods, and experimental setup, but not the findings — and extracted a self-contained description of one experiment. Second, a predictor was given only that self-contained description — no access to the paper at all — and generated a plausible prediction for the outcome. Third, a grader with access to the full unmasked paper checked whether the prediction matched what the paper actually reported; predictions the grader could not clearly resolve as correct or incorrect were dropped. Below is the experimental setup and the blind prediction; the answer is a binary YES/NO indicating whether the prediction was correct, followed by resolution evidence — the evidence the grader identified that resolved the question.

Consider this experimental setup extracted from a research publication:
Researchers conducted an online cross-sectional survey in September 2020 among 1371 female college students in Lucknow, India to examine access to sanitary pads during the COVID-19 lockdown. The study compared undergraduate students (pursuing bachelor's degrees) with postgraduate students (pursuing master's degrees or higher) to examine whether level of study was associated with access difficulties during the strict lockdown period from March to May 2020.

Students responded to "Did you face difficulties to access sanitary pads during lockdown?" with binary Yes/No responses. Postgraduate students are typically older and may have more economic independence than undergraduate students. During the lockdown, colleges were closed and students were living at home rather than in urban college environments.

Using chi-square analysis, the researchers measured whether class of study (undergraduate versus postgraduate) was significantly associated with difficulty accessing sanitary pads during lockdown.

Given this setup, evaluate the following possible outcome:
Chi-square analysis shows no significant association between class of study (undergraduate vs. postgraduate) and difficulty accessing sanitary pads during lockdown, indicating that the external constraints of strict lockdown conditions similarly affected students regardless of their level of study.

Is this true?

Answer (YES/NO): YES